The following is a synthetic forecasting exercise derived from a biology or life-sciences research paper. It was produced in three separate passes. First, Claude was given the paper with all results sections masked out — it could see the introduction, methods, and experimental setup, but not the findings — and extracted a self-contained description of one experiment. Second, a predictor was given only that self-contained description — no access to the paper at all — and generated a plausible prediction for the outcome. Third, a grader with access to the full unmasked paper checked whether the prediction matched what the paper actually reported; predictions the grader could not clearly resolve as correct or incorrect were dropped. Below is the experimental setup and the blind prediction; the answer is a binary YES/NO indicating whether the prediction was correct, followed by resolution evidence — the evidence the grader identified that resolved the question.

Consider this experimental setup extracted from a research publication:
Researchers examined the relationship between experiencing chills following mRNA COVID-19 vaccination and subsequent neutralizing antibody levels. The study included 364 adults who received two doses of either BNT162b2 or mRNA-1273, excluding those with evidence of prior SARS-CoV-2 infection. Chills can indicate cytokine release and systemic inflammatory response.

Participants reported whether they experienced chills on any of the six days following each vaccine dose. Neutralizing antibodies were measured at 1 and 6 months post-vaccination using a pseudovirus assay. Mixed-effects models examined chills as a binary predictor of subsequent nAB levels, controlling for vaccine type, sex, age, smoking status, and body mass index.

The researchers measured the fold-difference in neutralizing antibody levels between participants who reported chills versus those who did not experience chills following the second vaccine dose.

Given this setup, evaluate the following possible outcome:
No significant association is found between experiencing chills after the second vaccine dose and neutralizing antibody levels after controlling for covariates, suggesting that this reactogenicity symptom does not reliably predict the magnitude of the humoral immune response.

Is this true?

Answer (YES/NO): NO